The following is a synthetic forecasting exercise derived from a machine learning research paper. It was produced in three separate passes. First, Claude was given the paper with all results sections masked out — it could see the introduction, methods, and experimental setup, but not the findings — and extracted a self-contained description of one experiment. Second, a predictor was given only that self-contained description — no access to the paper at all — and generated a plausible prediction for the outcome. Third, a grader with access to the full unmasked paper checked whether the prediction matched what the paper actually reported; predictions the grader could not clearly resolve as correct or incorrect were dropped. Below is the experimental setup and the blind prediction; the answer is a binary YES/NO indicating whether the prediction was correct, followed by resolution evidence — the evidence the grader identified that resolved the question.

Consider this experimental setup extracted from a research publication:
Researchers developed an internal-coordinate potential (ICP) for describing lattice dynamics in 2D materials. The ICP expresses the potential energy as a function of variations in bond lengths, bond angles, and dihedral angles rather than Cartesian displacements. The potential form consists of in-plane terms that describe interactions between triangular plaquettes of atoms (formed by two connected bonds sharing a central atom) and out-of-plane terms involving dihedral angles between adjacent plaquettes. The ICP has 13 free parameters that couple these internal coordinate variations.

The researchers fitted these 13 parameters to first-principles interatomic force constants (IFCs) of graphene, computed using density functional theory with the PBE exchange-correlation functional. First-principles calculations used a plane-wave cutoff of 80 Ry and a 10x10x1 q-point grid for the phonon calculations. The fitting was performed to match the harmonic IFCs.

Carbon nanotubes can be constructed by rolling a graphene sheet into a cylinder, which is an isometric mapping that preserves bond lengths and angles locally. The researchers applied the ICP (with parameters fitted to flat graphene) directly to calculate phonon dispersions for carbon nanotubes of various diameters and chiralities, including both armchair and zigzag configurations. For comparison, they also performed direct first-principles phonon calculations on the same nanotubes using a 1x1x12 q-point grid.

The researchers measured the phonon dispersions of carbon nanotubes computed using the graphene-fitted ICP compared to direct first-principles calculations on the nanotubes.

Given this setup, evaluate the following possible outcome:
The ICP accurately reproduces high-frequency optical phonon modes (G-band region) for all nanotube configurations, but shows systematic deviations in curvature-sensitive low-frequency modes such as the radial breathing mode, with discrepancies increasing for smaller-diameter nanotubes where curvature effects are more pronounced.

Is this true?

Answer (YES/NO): NO